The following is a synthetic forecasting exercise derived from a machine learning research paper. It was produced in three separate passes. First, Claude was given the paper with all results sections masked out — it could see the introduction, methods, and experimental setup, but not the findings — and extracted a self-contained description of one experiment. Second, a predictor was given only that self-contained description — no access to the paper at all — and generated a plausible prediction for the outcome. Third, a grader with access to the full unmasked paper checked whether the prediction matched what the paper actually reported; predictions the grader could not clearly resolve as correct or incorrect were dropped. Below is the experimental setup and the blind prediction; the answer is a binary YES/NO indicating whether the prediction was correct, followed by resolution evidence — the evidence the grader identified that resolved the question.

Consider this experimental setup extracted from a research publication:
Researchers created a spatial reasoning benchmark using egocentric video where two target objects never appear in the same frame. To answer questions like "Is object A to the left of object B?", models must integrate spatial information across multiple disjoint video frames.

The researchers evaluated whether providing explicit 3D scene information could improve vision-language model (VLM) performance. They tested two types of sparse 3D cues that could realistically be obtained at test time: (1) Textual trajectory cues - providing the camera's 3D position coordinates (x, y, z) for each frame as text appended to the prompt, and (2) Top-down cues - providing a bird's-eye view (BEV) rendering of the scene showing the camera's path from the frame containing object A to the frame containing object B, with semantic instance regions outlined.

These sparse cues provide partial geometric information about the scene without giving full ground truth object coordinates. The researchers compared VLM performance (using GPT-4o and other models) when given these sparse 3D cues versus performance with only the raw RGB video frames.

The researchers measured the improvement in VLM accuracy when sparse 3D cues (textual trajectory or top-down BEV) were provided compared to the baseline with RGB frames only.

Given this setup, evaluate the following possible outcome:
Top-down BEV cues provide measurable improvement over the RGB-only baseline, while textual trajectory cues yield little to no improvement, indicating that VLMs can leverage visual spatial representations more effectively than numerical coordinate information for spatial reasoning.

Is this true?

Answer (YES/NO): NO